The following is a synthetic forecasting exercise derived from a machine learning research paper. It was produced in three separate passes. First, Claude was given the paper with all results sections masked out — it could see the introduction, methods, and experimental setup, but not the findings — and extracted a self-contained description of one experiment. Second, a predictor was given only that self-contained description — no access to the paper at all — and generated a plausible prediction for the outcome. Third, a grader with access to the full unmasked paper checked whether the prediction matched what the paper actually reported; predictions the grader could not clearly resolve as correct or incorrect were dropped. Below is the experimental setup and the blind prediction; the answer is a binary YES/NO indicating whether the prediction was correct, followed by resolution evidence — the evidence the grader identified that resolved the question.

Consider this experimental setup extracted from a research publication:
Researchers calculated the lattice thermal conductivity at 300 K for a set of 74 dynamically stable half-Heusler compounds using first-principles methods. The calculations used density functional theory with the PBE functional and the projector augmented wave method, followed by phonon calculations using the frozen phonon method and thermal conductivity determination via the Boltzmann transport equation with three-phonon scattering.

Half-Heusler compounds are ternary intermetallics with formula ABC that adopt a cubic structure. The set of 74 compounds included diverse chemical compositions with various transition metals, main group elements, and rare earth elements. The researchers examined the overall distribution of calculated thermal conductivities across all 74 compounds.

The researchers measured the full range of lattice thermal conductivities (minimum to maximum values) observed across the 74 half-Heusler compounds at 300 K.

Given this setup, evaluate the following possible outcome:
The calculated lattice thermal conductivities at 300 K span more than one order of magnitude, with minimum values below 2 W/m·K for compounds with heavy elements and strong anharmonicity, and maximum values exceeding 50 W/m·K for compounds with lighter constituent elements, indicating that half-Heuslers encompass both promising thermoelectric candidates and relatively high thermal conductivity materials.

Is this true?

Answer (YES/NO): NO